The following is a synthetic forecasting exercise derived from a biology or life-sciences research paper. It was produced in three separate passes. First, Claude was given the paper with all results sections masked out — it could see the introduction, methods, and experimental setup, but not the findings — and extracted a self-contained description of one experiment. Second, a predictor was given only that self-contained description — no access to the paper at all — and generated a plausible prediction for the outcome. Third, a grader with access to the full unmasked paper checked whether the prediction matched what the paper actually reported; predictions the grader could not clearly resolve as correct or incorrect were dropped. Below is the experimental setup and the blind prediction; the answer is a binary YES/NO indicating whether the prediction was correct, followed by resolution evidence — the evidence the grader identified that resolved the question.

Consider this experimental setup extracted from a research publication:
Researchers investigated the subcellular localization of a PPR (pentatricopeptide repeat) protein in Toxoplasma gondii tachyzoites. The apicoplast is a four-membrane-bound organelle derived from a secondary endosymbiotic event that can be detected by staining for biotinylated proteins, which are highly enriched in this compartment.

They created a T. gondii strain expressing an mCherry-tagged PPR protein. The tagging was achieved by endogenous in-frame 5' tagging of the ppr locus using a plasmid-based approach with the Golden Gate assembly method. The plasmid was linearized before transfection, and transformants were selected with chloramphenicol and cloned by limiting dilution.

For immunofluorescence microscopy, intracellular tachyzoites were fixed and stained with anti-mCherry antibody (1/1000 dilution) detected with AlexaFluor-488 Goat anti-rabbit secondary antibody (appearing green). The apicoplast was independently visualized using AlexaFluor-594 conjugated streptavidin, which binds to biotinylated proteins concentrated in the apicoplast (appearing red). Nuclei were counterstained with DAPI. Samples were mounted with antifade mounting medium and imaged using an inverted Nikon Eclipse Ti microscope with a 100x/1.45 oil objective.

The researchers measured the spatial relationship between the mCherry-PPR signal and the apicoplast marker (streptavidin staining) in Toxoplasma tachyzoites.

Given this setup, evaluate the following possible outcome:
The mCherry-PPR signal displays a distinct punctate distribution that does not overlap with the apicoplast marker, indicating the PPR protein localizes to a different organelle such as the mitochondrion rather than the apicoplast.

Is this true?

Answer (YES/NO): NO